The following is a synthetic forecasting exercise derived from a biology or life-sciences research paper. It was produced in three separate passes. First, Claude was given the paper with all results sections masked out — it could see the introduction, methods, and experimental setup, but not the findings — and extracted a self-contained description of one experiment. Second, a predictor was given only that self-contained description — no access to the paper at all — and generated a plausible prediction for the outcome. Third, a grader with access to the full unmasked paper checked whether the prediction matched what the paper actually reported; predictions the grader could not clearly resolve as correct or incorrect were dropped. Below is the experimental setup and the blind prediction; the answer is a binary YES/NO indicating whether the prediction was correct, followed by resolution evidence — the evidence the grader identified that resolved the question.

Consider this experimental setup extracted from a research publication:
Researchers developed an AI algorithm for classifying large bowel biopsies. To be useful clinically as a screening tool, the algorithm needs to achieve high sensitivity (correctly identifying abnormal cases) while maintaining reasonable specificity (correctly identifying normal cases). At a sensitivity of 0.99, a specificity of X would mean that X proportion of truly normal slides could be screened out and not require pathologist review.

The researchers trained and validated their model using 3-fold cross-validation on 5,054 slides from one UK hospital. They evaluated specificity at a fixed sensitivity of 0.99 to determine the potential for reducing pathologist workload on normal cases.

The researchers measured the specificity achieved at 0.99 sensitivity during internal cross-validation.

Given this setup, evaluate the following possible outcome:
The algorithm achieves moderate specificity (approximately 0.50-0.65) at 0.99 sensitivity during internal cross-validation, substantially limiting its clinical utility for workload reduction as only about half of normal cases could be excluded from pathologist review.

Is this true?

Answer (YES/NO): YES